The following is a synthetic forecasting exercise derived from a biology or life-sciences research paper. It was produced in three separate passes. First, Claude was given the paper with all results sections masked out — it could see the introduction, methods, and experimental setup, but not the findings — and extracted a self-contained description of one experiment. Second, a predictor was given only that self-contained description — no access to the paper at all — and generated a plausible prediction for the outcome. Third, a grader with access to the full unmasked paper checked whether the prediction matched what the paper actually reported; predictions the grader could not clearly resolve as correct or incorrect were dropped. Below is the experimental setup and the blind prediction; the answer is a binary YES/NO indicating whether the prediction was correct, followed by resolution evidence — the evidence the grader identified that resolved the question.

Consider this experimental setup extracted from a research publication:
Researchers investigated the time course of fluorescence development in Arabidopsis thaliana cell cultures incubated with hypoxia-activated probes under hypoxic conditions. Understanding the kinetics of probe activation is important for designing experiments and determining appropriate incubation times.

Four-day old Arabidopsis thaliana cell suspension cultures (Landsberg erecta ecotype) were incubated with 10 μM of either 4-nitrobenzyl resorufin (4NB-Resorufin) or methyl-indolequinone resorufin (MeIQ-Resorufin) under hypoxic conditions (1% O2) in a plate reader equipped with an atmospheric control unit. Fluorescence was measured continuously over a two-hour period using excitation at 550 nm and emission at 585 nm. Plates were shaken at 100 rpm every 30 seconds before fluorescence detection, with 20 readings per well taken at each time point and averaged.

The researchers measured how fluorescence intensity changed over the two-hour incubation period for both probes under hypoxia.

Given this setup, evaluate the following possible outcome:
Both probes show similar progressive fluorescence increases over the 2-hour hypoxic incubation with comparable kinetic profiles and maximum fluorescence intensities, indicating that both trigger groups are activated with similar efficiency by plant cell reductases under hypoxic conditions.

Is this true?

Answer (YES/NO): NO